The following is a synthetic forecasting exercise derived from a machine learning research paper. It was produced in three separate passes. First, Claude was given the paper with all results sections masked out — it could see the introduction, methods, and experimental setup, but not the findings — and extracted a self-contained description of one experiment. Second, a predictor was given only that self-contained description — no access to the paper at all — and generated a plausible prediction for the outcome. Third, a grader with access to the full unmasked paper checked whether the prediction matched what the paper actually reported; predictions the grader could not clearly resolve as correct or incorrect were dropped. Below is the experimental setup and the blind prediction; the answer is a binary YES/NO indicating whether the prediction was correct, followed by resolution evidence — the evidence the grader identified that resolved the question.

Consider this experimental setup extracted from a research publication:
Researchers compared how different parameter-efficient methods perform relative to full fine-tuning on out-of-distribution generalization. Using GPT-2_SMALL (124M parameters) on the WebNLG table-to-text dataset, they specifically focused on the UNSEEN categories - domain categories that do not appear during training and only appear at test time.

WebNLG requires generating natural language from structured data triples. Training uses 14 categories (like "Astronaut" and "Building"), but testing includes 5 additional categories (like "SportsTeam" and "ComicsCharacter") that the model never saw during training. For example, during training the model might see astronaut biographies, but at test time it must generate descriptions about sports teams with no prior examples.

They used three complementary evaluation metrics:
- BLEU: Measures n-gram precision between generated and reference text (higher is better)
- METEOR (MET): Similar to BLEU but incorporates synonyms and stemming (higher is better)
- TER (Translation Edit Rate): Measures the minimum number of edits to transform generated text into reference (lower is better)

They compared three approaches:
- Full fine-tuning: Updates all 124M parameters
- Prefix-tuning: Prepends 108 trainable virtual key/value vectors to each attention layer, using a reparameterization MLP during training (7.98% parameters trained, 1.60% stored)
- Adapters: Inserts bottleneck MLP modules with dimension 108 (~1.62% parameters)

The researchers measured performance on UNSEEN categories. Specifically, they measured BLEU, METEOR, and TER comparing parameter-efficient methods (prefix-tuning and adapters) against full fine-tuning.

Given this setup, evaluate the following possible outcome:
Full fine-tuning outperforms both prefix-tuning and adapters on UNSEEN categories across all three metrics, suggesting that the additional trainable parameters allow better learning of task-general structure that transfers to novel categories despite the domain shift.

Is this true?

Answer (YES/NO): NO